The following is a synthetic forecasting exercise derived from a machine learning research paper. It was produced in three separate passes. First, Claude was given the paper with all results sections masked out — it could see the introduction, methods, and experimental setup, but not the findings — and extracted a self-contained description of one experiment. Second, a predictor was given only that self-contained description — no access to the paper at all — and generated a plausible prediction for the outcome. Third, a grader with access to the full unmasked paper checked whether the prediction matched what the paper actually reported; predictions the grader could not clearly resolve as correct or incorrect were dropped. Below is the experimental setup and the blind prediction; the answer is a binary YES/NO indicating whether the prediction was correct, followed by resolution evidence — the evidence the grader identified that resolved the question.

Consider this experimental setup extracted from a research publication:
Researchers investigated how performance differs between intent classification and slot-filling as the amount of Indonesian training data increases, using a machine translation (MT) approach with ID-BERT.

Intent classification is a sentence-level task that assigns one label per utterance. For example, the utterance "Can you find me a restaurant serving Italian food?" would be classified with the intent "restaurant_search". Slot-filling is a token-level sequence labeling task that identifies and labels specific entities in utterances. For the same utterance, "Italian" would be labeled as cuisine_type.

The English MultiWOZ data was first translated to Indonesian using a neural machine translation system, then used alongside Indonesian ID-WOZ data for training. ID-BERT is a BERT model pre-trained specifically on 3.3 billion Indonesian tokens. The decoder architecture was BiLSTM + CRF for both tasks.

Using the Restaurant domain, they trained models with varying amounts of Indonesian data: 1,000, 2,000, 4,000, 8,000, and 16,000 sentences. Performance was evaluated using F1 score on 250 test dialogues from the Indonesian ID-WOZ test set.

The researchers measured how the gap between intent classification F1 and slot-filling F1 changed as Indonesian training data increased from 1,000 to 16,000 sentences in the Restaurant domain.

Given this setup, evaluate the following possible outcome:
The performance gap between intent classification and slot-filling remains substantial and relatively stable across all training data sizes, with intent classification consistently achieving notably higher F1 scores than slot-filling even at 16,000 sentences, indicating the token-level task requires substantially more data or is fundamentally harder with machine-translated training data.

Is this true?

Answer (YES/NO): NO